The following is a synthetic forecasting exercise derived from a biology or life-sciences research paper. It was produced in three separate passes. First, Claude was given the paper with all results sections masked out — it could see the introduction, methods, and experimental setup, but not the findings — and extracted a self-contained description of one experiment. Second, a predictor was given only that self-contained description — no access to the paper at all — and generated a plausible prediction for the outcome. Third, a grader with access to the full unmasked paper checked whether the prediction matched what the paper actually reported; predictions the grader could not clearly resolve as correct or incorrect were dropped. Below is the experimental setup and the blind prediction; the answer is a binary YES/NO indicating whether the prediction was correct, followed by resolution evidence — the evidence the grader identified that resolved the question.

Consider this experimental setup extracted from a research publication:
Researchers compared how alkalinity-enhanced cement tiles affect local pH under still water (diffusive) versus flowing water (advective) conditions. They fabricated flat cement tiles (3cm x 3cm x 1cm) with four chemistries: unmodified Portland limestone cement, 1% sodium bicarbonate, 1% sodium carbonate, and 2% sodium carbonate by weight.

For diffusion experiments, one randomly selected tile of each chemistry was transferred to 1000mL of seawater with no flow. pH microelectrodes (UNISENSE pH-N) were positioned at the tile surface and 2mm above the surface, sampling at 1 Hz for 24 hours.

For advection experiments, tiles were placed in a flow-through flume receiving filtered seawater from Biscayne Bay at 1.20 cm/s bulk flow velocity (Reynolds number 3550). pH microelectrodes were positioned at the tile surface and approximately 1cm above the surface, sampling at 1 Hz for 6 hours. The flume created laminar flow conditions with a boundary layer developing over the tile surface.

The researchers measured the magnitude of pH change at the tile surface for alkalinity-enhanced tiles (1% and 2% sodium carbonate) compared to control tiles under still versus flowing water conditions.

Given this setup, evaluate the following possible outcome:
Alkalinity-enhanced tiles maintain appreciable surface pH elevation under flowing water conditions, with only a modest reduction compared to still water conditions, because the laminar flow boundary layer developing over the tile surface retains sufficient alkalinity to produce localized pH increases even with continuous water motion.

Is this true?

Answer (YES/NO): NO